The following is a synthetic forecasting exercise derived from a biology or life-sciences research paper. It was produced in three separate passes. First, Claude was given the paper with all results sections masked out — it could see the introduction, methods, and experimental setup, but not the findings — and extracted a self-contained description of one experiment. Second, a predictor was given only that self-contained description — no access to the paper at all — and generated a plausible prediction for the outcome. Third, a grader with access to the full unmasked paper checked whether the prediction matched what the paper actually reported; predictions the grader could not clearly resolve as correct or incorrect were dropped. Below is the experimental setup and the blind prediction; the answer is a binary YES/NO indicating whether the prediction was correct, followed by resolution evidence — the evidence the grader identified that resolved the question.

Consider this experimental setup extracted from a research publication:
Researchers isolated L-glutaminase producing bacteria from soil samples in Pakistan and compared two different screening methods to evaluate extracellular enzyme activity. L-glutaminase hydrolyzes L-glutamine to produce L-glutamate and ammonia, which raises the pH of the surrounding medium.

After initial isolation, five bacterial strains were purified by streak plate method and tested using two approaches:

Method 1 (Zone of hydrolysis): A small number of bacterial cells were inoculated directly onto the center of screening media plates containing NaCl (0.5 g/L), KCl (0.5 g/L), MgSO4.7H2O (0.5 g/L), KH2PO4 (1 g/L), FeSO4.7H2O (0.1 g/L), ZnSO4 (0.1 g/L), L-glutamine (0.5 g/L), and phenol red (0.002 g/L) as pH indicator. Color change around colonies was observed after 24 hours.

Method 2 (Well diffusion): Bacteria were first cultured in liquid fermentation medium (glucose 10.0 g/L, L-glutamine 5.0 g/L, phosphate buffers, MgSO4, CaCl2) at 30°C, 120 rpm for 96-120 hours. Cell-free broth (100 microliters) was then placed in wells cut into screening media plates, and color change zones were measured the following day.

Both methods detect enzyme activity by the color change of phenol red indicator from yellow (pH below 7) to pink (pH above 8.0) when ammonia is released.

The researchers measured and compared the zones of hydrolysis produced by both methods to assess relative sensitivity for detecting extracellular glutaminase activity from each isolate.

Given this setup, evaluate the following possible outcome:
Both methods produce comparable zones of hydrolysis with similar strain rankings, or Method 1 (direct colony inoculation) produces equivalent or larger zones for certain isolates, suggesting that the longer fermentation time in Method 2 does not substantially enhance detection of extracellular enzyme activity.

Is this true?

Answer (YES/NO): YES